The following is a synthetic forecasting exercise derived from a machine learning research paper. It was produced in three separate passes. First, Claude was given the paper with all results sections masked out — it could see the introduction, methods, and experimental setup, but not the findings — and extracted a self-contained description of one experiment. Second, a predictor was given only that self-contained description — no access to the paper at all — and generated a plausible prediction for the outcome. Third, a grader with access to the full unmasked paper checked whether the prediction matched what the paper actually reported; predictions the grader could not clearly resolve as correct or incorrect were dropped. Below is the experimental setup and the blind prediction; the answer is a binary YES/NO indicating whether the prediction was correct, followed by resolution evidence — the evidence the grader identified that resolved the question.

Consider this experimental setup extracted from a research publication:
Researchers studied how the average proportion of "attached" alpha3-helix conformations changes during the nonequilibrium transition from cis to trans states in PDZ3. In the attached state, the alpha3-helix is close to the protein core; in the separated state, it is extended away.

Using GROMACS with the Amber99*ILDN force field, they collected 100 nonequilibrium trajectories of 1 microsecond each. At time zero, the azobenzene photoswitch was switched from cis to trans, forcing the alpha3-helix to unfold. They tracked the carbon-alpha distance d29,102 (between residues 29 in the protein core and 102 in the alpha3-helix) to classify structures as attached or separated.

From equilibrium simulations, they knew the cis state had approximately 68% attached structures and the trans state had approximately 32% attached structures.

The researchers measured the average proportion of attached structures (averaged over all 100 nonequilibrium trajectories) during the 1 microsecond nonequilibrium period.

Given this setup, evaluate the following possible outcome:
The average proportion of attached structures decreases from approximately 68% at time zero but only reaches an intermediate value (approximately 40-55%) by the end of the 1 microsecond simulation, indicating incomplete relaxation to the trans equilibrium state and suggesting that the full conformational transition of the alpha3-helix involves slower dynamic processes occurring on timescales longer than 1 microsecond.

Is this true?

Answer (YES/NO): YES